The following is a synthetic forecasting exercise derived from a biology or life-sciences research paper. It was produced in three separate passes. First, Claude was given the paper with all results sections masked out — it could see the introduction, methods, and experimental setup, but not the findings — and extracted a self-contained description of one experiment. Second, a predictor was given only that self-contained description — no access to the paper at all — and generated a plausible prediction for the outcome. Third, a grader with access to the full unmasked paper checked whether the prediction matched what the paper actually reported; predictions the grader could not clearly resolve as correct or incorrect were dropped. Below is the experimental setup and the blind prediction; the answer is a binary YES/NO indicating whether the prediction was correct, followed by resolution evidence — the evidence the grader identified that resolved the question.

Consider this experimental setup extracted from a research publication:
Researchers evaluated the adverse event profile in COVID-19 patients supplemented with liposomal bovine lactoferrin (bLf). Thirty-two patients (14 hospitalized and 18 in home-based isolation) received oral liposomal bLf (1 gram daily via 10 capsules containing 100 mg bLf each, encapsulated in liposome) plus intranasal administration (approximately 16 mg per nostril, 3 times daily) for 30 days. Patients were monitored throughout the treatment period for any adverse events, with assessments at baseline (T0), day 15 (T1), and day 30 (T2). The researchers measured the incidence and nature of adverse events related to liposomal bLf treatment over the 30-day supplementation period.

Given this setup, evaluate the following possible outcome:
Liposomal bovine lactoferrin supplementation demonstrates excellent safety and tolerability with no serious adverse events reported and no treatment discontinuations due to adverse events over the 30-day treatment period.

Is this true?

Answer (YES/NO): YES